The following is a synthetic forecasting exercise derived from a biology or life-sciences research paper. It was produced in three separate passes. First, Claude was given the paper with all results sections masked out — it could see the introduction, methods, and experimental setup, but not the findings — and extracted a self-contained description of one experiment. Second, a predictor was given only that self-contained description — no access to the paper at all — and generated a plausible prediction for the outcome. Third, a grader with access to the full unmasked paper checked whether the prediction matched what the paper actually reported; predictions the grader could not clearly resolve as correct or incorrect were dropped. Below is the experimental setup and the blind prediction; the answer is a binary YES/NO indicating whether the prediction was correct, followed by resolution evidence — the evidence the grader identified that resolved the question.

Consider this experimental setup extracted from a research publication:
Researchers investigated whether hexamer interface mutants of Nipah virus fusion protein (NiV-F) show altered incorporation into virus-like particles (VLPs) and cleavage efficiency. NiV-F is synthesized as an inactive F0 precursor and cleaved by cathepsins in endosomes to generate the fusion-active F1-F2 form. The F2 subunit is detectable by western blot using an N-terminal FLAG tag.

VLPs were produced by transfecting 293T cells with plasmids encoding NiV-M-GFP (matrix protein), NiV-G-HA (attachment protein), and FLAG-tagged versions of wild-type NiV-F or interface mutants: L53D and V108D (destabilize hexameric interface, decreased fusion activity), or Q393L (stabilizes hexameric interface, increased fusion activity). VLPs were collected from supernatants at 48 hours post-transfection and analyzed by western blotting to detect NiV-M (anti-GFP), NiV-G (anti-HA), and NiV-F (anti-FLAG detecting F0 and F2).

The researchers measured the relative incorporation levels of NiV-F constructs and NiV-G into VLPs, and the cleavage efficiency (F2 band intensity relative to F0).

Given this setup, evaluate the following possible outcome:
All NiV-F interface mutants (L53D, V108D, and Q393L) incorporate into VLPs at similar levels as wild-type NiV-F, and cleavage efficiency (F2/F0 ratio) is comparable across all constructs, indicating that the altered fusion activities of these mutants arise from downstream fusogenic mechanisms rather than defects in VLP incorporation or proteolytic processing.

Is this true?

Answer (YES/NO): NO